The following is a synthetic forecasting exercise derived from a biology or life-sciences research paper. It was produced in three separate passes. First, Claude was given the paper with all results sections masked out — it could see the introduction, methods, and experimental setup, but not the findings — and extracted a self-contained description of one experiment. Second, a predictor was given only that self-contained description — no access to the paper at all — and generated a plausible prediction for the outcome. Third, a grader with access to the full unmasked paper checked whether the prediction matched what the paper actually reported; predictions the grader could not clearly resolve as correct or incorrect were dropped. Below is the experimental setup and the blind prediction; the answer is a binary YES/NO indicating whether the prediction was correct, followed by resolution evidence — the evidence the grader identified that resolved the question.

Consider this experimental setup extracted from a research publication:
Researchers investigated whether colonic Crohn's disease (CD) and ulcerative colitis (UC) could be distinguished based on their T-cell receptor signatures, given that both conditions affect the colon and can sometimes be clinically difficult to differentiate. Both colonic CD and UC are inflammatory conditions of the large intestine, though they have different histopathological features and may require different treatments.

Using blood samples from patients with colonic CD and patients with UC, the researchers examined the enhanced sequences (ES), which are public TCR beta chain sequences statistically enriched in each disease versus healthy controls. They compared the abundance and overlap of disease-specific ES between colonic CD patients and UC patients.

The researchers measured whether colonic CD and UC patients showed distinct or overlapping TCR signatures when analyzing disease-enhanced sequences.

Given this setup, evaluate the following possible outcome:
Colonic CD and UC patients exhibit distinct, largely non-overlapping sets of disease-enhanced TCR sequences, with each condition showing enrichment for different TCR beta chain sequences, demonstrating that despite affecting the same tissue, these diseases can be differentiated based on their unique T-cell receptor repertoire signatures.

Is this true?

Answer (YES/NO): YES